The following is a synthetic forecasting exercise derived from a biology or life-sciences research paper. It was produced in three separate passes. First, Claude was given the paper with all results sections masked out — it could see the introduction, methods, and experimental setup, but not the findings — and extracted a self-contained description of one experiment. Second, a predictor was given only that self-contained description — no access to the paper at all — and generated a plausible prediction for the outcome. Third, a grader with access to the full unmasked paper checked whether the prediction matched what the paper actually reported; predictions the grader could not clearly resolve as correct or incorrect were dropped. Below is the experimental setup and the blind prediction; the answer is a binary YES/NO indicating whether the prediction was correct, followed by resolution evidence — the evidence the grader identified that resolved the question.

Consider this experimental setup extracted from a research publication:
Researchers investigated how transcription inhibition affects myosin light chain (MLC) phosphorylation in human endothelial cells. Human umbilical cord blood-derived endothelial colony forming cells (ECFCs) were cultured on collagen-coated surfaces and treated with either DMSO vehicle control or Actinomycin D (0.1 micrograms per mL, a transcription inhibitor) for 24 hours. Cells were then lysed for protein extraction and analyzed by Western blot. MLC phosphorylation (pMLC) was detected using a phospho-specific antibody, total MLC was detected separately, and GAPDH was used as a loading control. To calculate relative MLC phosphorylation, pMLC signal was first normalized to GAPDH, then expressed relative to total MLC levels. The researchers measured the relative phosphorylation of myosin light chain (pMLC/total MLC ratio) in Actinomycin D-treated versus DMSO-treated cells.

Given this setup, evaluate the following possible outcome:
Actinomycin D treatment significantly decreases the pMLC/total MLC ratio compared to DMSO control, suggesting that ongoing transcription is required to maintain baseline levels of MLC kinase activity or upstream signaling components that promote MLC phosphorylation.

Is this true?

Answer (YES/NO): NO